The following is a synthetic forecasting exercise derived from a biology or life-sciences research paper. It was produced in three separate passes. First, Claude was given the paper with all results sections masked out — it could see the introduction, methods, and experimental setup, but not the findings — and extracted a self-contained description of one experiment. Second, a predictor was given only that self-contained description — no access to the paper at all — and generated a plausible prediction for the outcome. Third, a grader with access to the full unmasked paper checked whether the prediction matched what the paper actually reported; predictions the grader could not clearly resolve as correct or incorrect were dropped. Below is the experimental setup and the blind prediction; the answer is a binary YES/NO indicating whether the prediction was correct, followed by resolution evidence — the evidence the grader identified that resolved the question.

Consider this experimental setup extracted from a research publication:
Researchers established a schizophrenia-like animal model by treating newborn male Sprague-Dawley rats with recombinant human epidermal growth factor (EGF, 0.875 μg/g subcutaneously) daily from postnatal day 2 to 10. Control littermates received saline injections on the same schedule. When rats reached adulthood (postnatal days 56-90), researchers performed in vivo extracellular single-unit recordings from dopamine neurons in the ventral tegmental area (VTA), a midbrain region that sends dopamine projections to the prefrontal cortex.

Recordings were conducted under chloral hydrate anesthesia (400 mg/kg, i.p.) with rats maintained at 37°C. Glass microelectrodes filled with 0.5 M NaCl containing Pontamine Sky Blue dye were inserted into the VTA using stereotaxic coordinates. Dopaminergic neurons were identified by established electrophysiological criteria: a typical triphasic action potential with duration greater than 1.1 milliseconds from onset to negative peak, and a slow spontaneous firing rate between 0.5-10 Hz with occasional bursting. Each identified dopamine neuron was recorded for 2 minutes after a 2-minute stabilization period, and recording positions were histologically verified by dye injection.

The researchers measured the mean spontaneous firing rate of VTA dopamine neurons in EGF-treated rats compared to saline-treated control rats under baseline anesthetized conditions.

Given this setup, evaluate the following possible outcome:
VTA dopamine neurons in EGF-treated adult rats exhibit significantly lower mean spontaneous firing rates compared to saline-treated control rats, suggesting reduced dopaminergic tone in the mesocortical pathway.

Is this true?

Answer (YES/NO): NO